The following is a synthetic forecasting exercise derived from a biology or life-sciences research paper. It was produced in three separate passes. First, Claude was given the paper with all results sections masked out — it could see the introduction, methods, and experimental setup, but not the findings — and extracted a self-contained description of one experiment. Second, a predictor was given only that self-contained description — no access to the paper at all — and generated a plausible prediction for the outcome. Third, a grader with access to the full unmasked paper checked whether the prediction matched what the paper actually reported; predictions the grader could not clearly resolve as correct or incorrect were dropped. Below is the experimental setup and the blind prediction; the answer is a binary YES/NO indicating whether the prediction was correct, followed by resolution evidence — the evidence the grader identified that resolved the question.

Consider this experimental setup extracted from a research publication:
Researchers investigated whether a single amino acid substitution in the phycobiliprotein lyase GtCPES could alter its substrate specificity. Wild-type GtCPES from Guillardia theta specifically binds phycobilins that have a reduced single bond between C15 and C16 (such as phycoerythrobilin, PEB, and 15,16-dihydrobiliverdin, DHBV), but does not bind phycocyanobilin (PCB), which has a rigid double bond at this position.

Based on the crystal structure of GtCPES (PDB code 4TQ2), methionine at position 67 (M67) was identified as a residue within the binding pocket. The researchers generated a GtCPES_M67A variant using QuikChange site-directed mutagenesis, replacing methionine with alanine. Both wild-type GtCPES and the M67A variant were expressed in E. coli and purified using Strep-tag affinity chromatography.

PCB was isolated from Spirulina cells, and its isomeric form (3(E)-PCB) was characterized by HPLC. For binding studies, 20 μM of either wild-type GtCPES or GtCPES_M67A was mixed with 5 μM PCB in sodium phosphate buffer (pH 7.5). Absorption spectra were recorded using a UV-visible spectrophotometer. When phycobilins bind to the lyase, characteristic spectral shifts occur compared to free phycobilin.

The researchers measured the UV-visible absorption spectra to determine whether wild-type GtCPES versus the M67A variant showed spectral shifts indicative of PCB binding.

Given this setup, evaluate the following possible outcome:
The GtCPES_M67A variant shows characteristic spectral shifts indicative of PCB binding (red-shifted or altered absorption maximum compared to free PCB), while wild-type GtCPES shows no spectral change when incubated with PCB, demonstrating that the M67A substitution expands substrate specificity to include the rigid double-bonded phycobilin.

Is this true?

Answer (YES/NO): YES